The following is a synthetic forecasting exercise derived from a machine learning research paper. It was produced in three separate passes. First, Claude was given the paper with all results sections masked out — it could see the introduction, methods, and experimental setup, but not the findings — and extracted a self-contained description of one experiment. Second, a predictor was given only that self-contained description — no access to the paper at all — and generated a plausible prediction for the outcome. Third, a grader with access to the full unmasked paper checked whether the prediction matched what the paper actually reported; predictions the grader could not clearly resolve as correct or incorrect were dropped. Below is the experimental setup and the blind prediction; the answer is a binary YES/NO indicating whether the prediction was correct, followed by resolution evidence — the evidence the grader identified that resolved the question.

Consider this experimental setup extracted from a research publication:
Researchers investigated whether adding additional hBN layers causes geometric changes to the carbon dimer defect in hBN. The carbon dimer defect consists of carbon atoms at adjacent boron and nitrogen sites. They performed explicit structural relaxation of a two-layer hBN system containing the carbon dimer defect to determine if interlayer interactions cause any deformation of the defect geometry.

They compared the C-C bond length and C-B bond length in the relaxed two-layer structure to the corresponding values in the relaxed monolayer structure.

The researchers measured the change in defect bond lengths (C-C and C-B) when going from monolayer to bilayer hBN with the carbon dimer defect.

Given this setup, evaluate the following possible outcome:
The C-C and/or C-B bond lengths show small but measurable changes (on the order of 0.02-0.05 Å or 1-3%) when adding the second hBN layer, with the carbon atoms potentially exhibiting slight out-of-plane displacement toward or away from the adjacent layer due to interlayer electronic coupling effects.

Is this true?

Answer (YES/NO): NO